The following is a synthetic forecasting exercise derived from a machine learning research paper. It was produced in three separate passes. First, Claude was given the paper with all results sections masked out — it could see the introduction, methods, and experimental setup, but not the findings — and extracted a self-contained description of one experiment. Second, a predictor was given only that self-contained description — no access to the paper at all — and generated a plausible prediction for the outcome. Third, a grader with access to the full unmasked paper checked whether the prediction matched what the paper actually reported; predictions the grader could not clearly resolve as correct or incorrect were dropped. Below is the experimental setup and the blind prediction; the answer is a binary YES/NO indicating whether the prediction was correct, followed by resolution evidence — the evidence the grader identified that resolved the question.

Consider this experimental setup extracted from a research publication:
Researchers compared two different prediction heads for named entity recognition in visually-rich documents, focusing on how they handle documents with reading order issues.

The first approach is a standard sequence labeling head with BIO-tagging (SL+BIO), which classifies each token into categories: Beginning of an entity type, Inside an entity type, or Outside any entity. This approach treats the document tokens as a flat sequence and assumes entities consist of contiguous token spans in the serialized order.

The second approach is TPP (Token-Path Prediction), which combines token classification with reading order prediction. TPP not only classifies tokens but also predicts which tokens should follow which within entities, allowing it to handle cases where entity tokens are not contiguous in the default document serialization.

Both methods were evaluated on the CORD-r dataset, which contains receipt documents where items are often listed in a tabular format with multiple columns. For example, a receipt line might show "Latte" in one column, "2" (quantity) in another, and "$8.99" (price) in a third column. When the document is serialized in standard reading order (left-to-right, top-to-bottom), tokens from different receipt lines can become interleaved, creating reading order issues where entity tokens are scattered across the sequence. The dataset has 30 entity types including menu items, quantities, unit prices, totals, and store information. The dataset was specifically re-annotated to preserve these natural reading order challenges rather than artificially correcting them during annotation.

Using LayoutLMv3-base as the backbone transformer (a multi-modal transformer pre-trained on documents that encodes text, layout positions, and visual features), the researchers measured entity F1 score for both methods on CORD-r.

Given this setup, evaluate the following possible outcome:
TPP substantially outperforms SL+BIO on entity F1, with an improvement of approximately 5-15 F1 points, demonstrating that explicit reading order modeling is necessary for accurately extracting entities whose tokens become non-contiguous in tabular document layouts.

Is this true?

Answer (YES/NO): YES